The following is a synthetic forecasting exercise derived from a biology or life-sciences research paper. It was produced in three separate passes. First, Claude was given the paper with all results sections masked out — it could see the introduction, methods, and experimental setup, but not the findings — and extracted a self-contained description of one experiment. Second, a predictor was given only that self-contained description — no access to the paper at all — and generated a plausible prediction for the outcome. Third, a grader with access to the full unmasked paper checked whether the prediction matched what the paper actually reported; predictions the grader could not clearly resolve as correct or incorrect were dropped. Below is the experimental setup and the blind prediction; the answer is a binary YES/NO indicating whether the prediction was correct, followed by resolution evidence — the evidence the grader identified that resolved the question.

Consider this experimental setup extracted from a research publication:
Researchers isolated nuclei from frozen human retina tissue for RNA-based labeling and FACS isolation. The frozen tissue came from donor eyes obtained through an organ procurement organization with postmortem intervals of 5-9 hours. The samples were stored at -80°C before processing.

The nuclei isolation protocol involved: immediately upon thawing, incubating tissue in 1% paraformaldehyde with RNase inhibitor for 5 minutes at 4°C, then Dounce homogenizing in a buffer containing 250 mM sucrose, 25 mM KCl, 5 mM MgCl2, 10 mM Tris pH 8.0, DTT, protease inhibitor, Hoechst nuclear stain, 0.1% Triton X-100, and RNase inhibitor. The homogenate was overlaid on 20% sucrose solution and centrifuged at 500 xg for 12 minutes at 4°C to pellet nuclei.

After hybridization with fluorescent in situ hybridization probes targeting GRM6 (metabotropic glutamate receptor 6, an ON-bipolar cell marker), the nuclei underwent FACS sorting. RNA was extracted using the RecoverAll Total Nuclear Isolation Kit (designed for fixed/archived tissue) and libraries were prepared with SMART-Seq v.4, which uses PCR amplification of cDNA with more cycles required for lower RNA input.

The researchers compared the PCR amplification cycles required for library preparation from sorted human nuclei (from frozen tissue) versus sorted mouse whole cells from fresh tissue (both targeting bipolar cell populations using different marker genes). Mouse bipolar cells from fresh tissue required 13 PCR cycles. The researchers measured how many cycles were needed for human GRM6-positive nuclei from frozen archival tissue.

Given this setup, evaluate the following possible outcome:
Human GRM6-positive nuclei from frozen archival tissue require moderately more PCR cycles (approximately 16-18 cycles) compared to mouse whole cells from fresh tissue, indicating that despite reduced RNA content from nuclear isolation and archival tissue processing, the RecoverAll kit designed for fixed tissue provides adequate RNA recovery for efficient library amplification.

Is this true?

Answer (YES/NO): YES